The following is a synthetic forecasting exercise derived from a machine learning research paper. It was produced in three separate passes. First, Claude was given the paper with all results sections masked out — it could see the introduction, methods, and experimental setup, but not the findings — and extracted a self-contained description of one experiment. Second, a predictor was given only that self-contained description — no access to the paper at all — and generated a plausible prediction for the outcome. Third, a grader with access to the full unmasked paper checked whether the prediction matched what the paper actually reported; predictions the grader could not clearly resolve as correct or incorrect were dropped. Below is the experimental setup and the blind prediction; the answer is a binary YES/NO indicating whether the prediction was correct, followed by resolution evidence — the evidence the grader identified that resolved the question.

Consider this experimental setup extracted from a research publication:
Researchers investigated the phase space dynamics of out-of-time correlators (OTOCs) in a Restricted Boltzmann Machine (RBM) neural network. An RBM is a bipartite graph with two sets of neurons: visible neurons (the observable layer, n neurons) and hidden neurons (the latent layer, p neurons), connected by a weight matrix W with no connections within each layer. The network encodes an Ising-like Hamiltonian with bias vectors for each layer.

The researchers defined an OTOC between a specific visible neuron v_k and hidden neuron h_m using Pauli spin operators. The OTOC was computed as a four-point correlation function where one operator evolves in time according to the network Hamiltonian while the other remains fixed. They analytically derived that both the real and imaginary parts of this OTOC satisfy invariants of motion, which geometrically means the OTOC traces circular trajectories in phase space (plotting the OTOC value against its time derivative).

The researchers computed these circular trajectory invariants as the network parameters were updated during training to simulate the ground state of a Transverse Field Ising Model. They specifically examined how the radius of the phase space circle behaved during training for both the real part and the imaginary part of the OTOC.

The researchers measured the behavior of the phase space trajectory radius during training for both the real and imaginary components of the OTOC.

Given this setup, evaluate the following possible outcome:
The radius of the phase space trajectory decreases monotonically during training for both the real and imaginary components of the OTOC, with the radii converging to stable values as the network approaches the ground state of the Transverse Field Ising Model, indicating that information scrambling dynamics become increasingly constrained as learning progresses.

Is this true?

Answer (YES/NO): NO